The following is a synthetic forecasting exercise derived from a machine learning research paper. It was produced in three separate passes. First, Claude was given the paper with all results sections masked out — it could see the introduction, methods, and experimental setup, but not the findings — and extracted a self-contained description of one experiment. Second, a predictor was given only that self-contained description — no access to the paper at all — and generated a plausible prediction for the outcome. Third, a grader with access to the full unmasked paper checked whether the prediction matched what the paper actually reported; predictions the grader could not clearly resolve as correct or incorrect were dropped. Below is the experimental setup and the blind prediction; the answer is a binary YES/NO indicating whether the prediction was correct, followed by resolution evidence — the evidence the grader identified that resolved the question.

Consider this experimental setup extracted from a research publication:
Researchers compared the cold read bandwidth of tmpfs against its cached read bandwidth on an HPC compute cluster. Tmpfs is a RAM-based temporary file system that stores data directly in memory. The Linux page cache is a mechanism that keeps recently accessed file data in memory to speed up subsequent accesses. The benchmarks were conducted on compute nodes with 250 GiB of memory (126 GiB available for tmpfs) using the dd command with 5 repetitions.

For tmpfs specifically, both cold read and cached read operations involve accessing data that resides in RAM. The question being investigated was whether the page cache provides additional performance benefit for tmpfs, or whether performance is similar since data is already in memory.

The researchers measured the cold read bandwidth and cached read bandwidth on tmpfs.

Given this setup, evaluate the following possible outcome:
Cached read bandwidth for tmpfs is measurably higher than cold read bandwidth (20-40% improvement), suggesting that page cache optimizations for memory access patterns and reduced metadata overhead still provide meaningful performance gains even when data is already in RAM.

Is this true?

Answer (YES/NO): NO